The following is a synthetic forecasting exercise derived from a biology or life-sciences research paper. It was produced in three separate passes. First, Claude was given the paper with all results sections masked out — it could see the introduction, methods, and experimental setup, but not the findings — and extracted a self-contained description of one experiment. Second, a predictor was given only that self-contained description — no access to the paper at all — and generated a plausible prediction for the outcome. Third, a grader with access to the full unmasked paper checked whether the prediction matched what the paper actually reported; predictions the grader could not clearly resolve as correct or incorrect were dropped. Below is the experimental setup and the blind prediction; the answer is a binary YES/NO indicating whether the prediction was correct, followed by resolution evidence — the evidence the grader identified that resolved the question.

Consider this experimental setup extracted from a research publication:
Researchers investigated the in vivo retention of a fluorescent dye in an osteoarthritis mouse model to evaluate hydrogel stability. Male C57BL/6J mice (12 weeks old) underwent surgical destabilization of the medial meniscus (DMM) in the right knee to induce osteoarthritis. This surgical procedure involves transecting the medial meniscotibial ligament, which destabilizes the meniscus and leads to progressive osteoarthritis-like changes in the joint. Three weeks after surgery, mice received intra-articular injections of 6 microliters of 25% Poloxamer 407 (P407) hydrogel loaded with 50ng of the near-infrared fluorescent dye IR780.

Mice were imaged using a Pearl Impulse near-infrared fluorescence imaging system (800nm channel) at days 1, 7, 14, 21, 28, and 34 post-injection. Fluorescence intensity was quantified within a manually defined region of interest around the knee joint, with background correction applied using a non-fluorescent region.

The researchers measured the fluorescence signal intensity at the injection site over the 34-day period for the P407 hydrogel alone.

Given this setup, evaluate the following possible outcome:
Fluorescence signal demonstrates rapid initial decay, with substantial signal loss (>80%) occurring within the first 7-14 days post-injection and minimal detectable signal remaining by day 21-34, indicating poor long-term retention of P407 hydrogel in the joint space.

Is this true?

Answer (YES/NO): NO